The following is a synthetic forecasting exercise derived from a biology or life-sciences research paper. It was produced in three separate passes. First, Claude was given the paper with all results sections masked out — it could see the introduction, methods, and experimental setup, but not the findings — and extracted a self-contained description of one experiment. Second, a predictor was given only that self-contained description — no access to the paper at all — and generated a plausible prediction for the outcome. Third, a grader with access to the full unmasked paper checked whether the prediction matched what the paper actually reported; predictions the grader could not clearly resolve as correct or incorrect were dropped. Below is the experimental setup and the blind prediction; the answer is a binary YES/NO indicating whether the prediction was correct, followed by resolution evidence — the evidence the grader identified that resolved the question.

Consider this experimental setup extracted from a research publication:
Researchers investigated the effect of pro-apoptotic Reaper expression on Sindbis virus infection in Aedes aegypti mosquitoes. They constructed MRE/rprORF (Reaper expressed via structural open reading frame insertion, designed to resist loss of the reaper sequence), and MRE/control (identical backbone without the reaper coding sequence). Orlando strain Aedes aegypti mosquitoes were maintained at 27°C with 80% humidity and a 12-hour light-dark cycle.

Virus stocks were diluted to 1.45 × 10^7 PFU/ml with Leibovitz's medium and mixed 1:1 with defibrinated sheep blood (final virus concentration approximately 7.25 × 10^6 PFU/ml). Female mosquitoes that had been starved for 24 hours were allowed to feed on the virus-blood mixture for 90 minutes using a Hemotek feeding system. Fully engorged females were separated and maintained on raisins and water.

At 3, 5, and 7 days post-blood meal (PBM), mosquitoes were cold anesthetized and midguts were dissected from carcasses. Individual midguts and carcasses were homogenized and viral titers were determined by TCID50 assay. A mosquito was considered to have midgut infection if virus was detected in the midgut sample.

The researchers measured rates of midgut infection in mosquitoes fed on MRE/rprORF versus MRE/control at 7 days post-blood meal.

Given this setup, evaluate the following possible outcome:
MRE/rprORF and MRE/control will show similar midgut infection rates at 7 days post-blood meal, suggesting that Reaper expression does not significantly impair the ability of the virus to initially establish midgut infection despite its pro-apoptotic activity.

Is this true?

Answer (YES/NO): NO